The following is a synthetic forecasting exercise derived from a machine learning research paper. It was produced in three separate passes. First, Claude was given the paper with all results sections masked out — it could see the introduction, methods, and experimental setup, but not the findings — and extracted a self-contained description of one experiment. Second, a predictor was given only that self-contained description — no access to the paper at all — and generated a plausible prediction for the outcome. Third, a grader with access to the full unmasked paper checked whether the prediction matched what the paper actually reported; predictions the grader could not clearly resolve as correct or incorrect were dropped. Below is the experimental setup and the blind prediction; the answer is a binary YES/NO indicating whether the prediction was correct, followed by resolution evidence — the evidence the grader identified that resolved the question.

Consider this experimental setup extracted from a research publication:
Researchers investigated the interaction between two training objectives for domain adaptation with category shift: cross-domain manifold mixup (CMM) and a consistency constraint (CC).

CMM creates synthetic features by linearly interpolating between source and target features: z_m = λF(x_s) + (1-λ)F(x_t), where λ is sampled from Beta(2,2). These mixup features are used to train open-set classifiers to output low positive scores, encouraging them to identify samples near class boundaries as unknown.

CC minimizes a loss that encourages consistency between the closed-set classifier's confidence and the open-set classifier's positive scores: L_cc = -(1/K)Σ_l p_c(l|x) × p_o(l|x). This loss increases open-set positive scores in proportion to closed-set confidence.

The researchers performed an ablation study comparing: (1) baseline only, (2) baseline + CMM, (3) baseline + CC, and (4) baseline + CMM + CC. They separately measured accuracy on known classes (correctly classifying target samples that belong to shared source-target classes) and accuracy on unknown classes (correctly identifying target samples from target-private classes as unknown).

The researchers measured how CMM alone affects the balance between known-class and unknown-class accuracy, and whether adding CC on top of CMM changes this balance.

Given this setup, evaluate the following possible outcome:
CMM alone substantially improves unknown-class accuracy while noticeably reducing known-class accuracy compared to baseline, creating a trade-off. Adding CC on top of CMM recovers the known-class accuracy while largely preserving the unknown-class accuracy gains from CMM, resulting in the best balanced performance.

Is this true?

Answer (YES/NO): YES